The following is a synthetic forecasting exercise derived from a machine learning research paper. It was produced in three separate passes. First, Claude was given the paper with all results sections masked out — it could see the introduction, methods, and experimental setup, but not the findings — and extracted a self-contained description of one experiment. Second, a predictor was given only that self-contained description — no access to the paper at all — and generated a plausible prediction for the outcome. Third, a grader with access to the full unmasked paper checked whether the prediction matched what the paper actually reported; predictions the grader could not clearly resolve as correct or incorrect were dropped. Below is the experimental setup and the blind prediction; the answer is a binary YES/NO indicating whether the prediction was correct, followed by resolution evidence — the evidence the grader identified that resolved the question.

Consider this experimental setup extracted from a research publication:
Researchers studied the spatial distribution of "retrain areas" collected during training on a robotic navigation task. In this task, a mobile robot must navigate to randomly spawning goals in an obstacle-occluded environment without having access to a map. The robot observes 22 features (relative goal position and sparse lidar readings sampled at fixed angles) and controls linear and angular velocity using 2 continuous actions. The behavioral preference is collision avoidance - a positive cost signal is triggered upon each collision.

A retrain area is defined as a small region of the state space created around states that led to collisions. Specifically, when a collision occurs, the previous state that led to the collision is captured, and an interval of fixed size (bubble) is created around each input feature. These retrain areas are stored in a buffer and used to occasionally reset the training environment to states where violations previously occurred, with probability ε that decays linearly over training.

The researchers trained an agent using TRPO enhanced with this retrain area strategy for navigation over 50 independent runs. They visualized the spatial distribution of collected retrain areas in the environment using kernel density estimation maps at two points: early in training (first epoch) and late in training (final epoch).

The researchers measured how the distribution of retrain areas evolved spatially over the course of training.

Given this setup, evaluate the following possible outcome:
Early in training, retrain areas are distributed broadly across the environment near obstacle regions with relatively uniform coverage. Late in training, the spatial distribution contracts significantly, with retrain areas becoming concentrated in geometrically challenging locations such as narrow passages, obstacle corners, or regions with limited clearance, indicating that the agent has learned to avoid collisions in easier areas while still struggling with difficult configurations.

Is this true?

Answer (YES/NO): NO